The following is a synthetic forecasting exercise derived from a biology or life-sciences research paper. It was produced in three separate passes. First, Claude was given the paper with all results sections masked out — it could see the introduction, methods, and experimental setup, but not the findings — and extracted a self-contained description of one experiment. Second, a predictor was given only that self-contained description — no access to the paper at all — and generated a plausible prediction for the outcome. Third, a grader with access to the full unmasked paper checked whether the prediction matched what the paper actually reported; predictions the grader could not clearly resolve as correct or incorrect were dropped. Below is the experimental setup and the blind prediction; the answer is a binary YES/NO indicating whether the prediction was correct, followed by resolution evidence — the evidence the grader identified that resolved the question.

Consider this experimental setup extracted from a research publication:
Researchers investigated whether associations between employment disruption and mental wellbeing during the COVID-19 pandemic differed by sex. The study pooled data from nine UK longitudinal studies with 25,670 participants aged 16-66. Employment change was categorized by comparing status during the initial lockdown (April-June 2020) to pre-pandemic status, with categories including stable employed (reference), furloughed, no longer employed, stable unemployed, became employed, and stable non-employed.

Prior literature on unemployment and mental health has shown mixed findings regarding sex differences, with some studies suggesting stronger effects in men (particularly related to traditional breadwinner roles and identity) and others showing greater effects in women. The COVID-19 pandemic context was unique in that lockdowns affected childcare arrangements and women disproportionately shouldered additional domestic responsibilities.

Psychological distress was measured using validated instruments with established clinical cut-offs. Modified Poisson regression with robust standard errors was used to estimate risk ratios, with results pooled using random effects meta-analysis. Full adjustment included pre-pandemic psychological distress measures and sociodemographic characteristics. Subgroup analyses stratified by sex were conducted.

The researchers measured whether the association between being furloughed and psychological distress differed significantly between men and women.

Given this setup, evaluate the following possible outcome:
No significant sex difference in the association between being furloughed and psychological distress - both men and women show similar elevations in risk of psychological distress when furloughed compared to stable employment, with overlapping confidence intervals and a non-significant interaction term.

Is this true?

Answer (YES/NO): YES